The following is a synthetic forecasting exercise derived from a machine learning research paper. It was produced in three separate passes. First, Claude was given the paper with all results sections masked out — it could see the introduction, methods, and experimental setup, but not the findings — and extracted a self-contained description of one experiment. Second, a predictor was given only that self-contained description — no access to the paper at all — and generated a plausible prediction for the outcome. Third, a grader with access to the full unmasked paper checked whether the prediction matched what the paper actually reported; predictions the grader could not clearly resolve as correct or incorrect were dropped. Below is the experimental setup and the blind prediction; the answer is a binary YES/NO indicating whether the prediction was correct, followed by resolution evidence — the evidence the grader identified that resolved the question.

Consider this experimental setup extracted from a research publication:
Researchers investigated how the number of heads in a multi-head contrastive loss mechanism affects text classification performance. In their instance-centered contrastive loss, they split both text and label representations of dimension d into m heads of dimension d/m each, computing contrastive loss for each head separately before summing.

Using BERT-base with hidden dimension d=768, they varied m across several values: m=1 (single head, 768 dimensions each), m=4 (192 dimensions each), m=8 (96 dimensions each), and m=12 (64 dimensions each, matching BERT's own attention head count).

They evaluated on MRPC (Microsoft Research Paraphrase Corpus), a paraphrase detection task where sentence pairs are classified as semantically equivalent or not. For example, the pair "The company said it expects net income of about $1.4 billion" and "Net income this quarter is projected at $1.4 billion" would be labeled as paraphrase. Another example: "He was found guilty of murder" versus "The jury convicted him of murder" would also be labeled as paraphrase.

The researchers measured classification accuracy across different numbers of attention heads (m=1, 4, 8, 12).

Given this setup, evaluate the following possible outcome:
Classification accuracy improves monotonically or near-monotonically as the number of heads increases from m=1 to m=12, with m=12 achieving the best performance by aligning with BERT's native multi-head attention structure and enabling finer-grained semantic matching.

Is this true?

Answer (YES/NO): NO